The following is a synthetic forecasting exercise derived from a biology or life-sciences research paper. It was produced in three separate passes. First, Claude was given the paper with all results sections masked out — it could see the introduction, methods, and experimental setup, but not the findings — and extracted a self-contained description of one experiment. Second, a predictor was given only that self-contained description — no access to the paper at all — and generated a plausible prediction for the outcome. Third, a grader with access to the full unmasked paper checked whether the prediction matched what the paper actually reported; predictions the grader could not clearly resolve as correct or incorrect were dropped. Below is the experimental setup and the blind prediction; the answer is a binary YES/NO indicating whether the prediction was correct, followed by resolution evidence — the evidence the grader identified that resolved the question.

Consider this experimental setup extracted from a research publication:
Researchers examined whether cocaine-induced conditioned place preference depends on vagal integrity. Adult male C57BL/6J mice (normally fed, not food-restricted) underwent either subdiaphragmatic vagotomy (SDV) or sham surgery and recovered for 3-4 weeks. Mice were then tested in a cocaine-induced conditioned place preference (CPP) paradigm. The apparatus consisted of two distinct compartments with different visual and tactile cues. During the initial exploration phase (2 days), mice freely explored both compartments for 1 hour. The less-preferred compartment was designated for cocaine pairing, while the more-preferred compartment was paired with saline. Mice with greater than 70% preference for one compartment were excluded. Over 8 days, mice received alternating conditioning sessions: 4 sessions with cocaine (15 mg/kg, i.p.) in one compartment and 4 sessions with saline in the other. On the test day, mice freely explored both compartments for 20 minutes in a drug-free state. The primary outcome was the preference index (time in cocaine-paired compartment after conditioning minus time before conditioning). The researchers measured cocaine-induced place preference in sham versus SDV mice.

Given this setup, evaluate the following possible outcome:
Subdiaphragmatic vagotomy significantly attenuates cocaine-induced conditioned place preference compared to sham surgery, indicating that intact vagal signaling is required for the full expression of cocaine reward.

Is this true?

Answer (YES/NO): YES